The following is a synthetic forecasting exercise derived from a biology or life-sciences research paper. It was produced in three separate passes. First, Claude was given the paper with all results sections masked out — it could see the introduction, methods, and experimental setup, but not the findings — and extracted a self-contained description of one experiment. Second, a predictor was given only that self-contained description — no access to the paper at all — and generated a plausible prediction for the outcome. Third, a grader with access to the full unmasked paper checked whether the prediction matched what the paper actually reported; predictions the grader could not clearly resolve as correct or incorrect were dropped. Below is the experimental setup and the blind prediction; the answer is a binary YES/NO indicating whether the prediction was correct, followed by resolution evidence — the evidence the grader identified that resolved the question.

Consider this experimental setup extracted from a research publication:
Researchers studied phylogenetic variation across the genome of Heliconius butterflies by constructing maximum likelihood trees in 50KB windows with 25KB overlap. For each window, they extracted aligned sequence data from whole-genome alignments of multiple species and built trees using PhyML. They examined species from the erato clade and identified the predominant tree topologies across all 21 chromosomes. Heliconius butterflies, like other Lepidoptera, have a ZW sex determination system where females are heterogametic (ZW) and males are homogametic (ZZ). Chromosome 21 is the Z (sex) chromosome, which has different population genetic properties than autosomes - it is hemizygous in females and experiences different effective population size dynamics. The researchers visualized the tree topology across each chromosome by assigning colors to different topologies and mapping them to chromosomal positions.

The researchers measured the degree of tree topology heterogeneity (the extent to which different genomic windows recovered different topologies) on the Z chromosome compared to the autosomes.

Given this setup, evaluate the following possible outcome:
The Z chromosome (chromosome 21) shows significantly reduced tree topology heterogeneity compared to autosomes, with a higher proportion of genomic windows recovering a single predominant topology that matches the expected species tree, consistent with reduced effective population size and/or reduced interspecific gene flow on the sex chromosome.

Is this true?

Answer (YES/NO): YES